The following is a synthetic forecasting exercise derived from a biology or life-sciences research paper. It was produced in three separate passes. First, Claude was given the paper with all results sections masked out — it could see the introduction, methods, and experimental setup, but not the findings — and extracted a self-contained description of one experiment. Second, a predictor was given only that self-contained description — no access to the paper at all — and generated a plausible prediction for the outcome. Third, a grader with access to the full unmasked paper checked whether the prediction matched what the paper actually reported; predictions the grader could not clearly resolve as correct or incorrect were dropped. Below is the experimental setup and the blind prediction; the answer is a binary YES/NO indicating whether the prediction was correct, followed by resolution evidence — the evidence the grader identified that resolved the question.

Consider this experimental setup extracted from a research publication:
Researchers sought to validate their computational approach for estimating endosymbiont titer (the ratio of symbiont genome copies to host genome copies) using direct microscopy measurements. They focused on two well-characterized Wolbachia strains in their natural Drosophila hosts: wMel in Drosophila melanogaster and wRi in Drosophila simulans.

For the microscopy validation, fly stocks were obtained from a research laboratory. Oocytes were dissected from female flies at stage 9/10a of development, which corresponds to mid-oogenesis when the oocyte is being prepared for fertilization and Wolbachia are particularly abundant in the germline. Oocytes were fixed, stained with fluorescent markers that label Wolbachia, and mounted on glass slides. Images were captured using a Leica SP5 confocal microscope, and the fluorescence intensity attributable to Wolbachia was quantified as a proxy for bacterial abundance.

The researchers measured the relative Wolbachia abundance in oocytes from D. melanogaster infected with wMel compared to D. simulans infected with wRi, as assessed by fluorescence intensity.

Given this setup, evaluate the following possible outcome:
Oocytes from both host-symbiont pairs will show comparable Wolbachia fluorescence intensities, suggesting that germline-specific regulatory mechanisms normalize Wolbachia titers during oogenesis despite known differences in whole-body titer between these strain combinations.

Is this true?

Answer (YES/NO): NO